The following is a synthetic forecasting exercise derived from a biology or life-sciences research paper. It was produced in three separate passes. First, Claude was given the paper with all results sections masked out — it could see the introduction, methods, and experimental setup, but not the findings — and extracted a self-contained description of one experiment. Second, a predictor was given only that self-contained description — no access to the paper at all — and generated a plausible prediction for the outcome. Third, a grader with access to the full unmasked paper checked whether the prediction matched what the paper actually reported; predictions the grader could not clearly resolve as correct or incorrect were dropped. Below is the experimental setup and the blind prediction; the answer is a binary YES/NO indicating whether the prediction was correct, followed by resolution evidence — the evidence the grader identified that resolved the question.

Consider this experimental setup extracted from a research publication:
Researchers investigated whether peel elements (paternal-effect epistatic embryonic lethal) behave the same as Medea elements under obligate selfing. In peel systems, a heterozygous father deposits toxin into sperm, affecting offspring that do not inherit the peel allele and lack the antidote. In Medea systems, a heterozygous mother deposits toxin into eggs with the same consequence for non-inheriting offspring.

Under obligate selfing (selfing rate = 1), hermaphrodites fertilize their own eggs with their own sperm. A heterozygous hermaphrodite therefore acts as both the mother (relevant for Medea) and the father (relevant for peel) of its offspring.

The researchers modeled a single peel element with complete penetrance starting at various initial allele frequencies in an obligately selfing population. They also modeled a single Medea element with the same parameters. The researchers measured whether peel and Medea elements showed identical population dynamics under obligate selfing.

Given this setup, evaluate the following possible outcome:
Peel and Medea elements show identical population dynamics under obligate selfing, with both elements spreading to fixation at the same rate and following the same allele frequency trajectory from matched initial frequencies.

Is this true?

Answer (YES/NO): YES